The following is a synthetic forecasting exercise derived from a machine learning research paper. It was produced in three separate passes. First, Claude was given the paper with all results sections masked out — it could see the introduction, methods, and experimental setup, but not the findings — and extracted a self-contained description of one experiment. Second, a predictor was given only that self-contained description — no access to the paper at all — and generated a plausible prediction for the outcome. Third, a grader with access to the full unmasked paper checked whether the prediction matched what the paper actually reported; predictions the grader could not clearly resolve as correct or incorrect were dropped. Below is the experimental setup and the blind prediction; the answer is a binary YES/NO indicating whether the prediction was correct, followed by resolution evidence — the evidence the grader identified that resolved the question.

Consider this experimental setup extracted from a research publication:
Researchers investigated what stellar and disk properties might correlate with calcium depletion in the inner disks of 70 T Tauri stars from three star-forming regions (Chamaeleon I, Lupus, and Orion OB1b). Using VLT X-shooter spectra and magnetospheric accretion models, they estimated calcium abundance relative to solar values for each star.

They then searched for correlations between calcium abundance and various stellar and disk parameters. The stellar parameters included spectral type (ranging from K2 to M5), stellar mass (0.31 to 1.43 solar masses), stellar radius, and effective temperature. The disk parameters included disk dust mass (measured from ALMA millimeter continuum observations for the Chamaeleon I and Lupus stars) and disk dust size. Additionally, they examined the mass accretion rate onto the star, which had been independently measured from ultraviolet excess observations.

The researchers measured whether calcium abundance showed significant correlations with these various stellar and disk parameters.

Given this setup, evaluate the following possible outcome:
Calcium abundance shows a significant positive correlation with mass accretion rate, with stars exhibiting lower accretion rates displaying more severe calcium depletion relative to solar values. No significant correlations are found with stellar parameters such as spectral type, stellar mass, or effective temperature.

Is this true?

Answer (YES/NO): NO